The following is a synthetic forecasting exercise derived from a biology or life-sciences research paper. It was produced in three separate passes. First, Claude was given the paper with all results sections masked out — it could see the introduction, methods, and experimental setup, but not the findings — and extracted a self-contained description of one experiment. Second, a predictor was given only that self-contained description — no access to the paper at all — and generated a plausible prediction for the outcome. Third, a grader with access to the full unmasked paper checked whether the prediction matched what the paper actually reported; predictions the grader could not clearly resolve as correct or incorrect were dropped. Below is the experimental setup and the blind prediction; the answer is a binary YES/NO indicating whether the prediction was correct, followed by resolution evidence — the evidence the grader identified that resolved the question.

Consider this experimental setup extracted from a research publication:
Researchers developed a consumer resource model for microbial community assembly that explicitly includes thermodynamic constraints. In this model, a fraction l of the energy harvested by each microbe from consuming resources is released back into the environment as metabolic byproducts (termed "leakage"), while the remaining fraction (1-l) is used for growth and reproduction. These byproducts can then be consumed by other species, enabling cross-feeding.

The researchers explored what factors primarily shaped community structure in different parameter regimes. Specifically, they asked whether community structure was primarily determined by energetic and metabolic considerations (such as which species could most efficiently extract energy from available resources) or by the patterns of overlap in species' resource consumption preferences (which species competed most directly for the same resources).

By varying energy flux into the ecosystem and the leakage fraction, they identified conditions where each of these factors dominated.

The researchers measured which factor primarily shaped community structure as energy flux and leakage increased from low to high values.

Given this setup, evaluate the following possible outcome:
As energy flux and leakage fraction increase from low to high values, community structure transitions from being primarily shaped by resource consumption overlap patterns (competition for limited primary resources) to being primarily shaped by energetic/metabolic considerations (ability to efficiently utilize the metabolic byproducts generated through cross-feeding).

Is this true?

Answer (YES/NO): NO